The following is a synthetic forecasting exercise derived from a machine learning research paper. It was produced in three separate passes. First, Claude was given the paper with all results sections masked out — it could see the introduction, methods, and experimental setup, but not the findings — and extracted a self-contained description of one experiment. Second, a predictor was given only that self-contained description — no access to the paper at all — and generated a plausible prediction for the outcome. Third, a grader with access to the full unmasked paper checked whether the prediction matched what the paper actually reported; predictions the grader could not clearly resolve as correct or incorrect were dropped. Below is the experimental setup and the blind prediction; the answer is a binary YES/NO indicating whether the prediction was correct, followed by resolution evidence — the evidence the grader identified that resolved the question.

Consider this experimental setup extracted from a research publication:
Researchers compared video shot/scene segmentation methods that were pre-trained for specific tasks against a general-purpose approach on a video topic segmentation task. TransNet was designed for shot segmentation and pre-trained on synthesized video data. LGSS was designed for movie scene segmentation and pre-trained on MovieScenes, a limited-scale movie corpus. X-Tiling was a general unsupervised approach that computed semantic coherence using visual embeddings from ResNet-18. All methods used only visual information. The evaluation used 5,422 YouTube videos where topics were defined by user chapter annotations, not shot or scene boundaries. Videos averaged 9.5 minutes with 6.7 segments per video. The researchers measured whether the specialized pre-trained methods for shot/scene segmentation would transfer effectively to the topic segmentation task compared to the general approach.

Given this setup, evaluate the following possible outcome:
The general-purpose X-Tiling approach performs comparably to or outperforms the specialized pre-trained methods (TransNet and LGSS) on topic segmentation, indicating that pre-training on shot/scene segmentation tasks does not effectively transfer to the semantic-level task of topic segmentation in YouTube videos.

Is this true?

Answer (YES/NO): YES